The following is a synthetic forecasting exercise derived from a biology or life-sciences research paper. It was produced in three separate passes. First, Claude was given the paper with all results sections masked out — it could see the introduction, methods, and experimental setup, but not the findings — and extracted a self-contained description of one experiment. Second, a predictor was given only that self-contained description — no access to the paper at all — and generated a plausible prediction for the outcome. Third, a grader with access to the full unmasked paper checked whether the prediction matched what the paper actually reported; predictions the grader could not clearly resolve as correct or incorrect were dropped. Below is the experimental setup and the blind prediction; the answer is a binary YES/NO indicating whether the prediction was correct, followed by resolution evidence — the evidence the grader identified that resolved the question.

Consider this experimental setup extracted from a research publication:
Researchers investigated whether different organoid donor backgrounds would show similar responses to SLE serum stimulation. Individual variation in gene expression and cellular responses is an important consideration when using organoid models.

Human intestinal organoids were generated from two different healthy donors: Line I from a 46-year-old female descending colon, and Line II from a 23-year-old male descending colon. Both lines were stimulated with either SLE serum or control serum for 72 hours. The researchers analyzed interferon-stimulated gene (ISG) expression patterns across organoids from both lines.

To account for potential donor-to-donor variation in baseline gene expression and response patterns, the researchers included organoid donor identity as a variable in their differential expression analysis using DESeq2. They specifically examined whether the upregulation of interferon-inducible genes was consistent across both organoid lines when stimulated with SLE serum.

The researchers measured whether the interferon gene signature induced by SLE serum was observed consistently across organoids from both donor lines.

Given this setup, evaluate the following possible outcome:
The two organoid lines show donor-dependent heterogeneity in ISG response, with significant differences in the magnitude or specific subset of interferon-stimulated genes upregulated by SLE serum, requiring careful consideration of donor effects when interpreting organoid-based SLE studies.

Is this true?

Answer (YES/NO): NO